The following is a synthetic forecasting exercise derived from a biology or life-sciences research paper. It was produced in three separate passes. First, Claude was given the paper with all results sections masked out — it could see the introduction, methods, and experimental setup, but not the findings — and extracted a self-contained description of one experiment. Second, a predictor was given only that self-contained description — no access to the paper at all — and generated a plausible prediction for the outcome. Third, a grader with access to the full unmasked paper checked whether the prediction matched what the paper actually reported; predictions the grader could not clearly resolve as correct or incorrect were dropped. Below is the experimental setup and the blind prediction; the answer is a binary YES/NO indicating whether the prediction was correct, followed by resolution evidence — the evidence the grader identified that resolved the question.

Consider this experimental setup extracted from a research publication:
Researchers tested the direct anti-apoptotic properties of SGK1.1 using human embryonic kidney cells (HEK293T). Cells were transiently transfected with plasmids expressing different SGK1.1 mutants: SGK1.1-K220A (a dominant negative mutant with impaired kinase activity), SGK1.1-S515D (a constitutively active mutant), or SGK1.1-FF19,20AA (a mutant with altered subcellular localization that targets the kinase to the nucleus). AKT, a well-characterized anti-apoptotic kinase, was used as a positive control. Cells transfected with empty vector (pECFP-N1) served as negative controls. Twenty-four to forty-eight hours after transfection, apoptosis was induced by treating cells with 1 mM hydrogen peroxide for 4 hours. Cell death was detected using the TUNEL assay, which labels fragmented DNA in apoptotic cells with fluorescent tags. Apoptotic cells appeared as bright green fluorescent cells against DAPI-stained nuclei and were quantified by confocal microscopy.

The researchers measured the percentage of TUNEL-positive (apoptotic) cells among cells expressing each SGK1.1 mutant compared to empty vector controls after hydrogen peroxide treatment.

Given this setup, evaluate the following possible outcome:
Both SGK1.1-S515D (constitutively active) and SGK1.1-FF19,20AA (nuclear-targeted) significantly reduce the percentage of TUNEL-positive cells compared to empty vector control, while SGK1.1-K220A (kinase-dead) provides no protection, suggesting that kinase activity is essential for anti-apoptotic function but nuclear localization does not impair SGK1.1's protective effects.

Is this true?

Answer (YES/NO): NO